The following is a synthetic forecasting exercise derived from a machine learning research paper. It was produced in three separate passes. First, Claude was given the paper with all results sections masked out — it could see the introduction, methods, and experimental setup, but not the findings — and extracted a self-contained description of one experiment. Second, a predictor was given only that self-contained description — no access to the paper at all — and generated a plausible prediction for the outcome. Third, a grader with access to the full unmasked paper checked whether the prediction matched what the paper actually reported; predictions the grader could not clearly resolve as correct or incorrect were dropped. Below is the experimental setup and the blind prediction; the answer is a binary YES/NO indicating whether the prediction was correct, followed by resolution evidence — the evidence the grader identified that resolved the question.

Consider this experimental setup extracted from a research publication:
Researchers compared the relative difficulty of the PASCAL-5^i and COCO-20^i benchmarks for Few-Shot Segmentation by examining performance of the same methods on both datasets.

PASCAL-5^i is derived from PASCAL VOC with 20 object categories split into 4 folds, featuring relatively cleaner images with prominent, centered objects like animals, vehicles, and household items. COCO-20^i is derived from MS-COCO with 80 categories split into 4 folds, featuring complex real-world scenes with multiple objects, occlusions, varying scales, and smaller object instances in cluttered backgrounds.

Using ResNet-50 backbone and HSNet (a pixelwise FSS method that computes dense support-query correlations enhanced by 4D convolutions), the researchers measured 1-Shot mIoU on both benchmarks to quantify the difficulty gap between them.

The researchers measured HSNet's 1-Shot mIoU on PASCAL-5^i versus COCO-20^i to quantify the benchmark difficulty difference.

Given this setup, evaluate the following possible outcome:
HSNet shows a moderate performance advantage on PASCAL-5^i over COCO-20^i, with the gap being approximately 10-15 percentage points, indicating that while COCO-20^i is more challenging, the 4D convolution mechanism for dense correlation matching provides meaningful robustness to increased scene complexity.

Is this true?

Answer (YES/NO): NO